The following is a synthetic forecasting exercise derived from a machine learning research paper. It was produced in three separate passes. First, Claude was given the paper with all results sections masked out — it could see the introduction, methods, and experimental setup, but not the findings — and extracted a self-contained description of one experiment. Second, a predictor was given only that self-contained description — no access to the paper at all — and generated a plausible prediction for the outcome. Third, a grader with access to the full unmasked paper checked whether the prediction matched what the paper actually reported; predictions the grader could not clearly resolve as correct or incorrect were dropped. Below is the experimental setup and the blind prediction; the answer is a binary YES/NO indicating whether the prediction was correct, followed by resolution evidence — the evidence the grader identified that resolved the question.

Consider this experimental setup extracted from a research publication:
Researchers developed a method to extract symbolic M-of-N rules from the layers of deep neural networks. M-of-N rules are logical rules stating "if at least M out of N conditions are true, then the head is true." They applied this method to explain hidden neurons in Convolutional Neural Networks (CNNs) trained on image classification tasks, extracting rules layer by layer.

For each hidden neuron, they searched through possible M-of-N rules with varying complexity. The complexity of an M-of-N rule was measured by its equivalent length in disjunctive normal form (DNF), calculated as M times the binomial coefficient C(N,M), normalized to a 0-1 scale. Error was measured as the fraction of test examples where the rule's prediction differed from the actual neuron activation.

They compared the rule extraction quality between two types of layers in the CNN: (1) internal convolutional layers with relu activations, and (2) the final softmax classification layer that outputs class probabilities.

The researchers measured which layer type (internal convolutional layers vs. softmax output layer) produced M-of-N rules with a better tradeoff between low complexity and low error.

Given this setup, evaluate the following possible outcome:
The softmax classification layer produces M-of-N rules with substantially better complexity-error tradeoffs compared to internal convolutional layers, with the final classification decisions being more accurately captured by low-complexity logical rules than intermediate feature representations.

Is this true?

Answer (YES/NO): YES